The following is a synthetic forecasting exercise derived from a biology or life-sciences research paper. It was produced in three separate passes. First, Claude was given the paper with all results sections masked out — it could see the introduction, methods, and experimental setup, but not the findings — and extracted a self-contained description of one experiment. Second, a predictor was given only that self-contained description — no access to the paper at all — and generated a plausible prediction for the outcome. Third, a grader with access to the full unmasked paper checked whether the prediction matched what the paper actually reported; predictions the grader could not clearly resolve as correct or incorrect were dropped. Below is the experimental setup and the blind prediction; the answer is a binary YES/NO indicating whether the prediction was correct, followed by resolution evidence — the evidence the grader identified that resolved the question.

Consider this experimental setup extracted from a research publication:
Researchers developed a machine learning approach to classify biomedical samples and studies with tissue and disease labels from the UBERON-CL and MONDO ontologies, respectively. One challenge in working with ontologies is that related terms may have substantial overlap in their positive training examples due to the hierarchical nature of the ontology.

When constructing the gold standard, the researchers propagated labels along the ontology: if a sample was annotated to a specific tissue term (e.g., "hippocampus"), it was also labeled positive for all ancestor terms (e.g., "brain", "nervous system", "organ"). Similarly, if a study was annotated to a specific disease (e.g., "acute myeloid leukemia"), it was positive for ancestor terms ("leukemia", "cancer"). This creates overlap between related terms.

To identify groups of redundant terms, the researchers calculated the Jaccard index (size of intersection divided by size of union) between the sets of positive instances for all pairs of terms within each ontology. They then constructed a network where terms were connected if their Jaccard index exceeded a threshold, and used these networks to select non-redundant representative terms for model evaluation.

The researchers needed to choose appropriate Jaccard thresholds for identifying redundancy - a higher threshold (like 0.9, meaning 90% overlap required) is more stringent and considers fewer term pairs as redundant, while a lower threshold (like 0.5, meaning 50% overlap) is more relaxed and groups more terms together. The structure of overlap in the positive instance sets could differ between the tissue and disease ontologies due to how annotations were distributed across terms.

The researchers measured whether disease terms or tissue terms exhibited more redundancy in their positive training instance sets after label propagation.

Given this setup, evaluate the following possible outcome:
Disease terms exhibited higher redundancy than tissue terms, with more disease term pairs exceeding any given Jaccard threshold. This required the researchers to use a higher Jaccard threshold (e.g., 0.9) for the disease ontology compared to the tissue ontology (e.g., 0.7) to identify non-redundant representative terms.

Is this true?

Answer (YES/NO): NO